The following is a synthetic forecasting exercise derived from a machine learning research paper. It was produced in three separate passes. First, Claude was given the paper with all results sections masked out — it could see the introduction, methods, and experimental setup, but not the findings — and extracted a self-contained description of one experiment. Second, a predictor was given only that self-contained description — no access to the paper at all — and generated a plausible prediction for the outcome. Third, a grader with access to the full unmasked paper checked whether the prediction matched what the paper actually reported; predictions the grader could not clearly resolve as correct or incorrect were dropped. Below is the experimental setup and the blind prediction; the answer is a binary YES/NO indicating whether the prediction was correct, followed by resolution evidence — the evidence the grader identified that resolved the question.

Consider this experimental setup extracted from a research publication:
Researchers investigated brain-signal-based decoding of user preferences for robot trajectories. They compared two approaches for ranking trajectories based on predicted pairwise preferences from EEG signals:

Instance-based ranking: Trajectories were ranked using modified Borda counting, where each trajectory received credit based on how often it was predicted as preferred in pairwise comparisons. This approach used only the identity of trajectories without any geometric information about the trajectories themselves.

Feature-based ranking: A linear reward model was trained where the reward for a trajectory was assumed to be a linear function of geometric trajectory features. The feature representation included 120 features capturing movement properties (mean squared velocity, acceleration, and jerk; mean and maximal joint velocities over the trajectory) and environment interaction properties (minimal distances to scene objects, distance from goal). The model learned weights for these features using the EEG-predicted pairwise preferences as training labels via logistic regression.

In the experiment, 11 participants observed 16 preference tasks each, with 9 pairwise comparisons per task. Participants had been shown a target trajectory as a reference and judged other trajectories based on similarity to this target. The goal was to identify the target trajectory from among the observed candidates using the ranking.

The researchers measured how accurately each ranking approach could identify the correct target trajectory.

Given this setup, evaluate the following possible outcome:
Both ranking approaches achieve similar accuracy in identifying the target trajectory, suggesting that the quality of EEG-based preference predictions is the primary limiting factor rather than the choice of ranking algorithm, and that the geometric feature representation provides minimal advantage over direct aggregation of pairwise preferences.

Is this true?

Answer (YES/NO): NO